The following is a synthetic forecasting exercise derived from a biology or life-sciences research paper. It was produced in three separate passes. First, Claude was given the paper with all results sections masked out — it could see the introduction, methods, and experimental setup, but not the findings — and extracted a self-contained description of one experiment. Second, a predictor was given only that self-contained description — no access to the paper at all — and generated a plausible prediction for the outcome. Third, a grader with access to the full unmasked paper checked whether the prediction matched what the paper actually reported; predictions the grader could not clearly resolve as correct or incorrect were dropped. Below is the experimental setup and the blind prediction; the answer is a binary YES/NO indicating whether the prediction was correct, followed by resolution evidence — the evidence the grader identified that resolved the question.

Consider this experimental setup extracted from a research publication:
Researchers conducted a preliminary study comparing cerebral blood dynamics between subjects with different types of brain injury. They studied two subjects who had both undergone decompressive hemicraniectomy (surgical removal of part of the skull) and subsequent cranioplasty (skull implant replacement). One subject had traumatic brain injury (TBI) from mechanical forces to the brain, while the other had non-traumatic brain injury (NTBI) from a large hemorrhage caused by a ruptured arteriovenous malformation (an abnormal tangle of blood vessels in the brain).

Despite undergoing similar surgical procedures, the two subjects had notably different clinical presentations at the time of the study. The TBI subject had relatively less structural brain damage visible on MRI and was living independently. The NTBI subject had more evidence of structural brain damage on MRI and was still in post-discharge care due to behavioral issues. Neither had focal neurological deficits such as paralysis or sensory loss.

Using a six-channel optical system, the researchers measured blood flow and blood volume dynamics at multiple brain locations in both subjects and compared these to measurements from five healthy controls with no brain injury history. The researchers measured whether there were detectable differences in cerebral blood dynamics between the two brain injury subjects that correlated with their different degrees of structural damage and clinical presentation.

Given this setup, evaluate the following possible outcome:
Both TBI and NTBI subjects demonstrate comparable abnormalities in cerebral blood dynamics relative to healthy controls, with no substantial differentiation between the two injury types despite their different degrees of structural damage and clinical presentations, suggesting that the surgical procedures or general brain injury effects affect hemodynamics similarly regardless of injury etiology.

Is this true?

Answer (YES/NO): NO